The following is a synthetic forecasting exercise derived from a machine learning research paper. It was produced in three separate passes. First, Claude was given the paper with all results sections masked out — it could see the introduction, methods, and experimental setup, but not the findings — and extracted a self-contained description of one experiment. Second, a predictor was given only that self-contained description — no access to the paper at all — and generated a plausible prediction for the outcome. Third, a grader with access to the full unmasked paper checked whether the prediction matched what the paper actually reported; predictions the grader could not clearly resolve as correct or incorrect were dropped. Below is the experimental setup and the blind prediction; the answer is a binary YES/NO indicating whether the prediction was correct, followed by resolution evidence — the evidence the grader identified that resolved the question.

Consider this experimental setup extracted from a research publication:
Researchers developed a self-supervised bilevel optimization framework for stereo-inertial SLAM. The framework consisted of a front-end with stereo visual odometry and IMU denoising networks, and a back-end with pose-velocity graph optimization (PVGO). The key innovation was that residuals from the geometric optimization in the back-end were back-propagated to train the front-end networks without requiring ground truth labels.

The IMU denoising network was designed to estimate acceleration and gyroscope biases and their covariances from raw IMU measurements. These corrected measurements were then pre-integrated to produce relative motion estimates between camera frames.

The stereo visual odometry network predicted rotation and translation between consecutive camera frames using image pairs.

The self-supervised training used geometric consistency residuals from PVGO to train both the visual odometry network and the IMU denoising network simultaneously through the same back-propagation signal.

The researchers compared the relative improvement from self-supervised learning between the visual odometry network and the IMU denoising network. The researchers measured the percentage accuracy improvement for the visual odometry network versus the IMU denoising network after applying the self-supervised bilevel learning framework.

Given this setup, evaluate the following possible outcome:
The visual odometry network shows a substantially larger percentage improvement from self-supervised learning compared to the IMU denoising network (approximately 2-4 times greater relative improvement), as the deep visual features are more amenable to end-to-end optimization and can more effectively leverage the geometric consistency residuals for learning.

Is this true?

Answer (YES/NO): NO